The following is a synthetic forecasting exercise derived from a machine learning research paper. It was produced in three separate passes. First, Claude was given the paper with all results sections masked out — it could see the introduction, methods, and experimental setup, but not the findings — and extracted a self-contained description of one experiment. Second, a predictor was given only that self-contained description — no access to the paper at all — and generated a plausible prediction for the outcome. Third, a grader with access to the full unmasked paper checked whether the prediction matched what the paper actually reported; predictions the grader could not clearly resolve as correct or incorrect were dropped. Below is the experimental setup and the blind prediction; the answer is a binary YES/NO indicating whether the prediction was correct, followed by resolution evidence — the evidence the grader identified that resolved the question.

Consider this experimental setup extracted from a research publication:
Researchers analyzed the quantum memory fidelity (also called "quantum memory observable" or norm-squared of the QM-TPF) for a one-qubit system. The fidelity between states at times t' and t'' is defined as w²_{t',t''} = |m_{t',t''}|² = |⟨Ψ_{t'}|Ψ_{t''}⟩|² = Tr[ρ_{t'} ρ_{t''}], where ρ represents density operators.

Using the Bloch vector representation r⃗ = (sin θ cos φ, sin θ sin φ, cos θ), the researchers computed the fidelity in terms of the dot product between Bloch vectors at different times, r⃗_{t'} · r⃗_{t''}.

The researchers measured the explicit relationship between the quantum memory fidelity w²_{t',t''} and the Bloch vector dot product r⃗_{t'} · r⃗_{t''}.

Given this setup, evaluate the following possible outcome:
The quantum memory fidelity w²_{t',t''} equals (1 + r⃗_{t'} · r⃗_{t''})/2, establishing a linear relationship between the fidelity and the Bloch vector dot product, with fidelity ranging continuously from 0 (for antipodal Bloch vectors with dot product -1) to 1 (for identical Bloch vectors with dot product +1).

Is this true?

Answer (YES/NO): YES